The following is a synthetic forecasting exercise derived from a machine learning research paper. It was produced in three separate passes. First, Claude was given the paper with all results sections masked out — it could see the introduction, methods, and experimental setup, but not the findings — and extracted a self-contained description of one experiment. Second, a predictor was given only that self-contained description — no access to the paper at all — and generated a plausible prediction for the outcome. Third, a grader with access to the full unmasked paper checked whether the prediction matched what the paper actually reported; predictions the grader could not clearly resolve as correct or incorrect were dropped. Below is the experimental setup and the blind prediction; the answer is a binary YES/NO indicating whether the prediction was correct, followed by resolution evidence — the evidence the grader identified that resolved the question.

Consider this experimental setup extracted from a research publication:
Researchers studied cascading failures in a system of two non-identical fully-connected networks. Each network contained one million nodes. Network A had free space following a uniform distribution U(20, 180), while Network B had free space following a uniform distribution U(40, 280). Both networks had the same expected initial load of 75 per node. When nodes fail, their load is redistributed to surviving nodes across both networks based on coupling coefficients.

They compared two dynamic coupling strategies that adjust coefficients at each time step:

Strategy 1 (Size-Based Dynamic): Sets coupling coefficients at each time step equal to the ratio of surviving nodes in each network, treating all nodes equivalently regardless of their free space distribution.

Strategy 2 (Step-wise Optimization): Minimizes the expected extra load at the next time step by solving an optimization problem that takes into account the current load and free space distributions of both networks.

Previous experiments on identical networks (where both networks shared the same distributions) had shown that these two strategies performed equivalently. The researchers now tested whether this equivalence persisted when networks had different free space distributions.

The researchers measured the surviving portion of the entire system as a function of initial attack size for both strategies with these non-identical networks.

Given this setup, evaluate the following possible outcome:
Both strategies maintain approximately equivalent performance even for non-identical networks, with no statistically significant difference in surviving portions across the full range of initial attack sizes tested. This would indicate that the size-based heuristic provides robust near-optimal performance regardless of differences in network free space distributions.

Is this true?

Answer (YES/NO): NO